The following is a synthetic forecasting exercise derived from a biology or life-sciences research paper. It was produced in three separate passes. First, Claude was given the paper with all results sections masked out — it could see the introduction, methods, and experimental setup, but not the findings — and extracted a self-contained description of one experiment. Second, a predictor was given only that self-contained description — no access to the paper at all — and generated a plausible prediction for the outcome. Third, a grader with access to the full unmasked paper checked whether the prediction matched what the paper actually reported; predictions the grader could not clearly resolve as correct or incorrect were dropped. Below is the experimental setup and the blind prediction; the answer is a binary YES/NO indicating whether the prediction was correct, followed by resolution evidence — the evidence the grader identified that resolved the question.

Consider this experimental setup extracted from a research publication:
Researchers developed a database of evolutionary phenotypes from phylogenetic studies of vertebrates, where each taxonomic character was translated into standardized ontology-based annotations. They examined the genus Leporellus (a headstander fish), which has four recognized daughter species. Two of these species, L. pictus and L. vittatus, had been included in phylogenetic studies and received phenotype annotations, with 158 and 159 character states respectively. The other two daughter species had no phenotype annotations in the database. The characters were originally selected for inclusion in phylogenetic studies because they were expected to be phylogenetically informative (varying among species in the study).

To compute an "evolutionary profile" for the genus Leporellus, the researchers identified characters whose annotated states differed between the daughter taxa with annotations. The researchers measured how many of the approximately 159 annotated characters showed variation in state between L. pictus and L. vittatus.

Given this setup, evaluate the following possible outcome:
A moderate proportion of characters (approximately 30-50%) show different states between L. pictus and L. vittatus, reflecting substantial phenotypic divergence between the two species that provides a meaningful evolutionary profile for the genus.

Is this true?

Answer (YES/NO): NO